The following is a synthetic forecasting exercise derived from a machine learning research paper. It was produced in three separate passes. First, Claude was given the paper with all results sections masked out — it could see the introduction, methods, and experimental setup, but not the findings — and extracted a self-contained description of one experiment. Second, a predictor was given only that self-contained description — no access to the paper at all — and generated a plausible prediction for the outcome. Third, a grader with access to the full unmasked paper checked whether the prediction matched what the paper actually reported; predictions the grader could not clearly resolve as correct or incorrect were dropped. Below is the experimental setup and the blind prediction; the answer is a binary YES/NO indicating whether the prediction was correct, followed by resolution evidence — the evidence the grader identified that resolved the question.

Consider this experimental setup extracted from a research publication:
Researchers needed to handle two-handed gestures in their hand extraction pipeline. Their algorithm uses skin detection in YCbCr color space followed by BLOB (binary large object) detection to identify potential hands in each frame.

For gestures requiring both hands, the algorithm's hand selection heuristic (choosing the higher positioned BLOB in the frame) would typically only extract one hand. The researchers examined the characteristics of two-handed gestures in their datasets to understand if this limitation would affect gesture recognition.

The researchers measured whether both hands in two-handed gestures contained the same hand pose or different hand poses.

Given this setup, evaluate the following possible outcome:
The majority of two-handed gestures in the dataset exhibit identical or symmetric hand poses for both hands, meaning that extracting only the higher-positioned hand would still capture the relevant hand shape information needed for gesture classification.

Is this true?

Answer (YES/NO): YES